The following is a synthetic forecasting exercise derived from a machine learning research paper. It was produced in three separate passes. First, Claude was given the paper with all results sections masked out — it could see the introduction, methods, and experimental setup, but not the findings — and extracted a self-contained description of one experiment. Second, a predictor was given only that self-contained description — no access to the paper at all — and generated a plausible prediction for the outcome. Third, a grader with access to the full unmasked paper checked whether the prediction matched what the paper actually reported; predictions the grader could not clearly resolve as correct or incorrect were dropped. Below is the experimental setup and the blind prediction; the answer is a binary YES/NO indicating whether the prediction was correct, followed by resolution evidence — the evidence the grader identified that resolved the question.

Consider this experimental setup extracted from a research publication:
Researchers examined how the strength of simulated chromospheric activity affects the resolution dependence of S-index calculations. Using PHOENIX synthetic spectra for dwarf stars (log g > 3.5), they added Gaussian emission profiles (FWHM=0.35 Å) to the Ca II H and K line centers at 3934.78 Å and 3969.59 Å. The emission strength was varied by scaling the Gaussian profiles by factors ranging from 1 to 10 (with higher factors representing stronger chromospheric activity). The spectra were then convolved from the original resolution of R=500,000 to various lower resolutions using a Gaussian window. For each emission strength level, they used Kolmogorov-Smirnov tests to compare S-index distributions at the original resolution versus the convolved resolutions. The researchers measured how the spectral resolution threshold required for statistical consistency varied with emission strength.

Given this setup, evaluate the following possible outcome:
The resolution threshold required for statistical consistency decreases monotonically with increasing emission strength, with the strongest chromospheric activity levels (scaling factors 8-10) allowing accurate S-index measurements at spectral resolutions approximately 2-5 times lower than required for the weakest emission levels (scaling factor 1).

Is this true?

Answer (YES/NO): NO